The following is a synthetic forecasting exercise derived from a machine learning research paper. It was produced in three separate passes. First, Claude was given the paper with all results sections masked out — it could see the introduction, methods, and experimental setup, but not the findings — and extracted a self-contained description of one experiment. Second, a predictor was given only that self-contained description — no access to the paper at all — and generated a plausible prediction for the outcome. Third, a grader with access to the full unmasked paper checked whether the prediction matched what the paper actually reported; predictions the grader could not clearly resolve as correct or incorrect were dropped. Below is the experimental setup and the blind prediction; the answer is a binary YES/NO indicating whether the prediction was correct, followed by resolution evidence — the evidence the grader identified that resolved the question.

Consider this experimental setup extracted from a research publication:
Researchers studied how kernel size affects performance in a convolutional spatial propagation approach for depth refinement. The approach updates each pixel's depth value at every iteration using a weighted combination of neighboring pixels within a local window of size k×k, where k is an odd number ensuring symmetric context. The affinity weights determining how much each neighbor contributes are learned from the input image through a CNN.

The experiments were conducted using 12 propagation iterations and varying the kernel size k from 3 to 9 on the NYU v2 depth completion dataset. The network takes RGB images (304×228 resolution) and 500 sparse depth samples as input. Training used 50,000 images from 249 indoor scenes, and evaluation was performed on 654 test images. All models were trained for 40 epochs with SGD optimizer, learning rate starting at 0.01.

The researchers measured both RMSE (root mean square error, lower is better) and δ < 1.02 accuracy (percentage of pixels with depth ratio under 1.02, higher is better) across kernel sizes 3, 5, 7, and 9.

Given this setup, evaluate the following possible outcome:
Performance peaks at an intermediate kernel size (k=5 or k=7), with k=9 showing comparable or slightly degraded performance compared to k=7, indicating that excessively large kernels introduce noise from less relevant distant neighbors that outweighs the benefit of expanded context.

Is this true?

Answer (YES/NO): NO